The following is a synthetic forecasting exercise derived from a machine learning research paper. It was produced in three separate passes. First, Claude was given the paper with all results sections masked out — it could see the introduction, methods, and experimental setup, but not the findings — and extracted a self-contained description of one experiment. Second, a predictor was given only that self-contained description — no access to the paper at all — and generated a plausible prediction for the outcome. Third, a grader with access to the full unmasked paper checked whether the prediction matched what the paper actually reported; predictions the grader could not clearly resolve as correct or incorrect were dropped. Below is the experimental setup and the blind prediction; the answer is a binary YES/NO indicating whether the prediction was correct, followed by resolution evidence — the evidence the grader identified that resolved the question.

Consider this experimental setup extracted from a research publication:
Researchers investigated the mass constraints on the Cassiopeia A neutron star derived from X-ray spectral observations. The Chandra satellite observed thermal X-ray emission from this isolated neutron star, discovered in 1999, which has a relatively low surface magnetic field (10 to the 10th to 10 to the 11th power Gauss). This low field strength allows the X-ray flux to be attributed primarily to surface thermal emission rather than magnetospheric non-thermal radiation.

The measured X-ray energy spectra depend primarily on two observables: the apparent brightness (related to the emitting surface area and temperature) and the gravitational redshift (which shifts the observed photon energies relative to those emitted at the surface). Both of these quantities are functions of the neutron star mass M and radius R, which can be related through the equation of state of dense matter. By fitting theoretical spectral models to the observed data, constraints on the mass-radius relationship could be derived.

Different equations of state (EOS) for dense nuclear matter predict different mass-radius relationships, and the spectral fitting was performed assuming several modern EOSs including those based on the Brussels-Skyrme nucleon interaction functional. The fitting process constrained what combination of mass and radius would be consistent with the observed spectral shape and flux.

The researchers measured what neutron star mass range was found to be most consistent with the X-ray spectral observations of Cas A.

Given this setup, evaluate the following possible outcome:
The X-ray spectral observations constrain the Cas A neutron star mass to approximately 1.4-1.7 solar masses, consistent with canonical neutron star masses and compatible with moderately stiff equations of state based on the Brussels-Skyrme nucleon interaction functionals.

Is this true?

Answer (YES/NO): NO